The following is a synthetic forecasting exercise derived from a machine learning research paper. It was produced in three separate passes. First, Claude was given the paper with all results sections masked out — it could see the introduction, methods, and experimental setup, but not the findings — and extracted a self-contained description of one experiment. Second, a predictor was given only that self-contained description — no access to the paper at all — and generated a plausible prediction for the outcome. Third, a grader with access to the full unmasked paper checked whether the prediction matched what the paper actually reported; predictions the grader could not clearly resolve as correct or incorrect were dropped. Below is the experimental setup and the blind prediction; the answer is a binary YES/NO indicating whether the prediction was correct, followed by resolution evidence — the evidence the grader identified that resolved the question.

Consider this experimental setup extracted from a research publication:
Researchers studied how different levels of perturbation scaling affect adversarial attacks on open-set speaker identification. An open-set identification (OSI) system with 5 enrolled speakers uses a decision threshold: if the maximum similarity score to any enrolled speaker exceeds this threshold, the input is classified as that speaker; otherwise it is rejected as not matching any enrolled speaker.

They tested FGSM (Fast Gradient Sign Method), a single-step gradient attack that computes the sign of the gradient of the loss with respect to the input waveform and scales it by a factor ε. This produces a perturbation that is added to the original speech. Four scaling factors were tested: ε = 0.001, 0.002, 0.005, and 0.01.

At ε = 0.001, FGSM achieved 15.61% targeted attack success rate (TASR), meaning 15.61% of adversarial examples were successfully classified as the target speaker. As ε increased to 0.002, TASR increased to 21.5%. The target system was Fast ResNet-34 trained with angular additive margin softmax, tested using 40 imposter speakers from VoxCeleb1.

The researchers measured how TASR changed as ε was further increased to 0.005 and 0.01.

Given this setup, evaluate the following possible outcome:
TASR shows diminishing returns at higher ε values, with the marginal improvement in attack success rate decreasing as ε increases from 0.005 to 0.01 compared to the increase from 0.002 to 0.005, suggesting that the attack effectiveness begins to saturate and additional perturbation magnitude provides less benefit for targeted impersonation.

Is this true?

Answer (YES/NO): NO